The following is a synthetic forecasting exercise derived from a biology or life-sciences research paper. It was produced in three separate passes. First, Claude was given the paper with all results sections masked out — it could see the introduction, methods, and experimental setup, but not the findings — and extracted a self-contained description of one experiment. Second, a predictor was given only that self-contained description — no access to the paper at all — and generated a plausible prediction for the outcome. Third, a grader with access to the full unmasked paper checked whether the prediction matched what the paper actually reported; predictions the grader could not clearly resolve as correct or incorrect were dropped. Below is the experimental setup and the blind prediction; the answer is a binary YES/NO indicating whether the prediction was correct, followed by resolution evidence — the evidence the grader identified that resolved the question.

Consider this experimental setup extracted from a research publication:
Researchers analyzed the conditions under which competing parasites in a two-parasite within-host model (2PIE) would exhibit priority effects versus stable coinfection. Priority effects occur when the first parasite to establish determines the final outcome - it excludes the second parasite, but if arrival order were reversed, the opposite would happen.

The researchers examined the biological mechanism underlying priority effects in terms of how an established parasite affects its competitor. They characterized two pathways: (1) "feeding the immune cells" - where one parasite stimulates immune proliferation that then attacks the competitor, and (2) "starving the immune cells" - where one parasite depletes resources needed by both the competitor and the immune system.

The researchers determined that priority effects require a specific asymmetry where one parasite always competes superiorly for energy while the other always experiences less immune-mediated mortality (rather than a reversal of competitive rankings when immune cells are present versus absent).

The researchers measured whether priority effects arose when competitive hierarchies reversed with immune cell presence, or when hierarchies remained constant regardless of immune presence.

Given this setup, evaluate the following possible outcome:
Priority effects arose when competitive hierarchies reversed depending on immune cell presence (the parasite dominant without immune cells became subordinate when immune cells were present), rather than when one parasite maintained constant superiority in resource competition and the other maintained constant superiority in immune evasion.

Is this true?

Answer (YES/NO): NO